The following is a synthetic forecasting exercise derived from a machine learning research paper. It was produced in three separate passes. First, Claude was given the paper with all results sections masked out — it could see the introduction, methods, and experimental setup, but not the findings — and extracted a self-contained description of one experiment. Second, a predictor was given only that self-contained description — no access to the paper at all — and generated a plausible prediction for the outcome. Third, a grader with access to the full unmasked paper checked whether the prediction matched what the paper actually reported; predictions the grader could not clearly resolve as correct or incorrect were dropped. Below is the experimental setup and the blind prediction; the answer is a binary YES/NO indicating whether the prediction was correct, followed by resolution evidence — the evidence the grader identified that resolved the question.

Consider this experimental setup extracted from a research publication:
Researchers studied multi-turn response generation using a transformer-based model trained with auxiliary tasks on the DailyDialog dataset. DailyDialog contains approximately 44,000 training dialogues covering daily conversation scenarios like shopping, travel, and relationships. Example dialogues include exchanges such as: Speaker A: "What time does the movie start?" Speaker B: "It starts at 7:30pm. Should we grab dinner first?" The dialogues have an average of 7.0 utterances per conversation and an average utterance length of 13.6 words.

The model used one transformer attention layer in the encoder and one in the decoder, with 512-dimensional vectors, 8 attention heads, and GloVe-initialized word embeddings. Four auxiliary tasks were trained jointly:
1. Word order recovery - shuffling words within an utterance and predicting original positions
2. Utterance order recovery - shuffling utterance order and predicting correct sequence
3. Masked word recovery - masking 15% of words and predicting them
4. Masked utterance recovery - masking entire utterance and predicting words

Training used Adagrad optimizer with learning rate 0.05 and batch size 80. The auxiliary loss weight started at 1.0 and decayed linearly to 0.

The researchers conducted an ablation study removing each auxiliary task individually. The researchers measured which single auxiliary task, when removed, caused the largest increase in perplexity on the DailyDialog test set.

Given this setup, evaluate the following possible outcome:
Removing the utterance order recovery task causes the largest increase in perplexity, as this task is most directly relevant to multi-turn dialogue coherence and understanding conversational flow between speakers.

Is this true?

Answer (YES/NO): NO